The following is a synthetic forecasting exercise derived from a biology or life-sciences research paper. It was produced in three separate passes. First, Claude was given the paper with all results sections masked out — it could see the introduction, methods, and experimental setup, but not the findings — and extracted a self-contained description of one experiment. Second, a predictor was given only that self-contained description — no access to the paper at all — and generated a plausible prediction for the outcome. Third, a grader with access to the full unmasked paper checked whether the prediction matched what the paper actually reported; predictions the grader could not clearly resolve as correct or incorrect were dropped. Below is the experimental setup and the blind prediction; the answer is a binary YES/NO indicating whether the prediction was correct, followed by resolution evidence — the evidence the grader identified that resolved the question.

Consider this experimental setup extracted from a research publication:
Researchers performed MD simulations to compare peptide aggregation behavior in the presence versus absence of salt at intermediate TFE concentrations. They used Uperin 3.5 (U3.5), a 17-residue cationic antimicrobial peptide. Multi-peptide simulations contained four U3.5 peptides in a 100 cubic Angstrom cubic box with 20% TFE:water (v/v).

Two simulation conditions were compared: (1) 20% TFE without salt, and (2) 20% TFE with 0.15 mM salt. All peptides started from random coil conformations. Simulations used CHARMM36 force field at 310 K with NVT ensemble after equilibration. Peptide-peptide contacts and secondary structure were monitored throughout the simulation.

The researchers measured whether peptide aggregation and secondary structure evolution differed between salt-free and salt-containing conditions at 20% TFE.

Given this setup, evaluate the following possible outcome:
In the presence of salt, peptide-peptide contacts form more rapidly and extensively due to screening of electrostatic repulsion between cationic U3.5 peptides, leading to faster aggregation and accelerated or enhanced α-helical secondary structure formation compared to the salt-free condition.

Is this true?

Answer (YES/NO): NO